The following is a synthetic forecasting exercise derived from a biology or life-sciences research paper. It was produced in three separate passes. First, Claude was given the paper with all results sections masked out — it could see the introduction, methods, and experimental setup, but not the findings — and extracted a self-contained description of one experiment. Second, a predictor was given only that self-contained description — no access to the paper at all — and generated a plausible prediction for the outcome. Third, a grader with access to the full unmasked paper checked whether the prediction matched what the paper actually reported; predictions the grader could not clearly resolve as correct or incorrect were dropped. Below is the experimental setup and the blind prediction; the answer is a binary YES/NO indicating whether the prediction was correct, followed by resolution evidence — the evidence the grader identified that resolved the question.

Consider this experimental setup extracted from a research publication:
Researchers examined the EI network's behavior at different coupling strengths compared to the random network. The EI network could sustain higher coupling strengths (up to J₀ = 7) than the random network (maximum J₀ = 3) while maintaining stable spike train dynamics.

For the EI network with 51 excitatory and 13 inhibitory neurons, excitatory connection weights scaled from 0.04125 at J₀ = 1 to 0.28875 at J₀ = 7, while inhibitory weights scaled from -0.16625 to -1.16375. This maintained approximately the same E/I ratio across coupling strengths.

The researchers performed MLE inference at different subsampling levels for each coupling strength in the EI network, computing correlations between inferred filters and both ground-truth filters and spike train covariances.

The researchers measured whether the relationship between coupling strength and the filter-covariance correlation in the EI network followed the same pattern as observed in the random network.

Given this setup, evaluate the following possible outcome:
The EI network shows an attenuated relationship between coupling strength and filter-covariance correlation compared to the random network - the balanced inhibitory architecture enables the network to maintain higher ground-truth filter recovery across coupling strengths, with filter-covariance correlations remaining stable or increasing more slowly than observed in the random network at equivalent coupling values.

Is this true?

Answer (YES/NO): NO